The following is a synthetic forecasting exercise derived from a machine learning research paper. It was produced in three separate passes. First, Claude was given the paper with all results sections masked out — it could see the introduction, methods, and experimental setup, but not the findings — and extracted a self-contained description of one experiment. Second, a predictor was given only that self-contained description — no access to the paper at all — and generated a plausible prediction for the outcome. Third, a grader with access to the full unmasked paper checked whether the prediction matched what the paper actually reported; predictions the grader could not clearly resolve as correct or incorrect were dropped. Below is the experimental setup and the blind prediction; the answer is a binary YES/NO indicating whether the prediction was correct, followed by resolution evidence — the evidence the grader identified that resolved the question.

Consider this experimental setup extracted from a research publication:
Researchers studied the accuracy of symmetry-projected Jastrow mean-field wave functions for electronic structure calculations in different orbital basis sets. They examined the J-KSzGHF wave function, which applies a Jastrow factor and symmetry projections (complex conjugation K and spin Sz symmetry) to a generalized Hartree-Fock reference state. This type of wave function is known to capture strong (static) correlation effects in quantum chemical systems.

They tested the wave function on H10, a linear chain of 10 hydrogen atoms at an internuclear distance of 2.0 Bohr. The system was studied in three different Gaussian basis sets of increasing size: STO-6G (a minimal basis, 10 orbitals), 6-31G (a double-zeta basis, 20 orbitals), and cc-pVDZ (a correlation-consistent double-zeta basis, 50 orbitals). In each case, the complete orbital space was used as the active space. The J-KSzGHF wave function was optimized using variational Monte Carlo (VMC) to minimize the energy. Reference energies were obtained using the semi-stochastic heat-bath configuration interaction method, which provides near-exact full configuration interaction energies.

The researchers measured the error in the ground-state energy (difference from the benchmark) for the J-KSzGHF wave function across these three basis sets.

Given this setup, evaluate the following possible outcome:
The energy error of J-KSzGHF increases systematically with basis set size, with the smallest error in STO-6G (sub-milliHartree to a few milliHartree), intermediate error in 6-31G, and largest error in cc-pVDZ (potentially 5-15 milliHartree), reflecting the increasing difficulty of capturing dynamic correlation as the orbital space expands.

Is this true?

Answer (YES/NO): NO